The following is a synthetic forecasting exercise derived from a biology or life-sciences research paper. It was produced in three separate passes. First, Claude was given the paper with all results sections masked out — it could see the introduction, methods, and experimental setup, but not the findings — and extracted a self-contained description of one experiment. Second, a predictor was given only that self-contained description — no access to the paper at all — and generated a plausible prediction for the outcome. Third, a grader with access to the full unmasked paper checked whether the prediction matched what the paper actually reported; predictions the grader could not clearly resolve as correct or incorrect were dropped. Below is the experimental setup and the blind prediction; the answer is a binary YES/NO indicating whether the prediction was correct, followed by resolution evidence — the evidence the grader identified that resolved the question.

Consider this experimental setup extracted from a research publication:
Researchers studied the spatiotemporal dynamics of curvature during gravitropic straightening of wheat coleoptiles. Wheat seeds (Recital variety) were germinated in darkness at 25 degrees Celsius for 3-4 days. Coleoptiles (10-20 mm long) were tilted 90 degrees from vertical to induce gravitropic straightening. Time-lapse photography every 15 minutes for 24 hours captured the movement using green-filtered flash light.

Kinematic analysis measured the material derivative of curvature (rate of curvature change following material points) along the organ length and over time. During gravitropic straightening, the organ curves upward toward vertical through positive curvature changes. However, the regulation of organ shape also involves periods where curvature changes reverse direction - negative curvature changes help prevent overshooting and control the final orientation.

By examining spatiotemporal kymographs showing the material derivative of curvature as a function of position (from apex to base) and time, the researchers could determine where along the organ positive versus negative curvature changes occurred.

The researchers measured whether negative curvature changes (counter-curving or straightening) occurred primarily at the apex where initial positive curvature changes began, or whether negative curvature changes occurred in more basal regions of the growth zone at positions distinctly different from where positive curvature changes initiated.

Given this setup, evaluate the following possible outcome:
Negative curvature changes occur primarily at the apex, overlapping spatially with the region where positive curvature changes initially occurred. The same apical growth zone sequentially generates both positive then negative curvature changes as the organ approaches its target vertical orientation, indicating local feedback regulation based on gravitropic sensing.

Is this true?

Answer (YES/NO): YES